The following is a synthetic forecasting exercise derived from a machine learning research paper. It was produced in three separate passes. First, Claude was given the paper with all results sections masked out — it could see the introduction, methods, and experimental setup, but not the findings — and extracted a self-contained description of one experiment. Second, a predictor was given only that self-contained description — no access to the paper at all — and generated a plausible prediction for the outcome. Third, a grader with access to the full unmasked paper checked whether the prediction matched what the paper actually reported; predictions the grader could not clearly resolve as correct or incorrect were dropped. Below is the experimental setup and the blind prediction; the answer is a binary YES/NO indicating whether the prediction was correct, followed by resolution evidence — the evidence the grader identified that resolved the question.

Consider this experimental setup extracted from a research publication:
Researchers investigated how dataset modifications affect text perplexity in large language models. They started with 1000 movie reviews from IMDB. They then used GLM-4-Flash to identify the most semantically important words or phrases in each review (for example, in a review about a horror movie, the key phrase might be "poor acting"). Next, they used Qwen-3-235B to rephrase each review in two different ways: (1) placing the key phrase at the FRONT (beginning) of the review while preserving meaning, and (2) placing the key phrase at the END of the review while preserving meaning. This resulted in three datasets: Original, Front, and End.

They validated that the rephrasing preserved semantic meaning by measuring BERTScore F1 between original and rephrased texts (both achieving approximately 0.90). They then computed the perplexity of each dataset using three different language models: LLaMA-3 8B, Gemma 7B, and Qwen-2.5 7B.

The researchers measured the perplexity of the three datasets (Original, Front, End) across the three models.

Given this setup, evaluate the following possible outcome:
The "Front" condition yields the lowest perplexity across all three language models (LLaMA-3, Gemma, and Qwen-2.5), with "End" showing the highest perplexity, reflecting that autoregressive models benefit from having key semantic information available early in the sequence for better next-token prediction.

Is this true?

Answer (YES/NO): NO